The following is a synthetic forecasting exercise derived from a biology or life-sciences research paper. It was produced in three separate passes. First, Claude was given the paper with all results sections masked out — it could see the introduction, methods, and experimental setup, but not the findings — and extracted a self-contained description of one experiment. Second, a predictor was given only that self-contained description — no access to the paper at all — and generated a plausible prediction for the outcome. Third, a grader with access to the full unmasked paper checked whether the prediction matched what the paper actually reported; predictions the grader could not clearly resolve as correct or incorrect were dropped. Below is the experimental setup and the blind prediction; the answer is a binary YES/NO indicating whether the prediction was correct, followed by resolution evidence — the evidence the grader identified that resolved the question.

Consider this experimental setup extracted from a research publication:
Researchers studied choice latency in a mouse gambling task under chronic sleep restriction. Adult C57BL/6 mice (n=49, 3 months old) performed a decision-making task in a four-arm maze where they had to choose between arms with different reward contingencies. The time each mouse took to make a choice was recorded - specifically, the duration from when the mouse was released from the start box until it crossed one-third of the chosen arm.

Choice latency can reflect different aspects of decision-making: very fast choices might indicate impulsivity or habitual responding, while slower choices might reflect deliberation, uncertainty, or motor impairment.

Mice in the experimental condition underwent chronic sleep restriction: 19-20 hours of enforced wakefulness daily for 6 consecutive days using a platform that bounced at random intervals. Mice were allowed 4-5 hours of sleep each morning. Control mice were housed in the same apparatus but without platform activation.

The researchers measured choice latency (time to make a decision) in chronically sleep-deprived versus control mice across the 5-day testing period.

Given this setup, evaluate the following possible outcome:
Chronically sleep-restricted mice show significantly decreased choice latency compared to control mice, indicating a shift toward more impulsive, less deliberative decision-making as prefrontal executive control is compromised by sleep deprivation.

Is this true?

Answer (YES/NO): YES